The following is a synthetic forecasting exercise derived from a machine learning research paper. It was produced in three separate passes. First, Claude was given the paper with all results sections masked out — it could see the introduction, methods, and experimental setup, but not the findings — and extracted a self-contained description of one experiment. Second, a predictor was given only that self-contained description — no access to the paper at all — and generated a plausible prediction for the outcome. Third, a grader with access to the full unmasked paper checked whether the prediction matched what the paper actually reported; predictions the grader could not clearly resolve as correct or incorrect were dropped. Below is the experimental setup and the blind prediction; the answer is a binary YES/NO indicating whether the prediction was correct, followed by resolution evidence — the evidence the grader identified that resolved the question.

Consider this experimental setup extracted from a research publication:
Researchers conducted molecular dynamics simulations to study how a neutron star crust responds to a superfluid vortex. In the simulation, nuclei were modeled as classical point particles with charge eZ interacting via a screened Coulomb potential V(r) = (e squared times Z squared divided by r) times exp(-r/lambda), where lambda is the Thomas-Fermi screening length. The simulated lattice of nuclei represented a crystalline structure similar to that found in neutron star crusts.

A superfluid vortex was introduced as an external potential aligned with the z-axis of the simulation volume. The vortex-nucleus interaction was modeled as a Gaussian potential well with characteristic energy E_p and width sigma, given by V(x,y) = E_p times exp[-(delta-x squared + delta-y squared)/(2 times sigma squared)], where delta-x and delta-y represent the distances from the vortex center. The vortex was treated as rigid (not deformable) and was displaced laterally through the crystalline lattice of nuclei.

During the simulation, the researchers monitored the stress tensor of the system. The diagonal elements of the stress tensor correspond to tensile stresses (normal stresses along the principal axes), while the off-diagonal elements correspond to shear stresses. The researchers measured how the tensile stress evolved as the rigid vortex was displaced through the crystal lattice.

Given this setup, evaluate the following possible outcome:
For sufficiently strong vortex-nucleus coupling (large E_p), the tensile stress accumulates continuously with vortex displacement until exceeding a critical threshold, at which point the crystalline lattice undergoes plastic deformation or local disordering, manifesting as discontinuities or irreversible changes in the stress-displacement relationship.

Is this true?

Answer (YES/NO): YES